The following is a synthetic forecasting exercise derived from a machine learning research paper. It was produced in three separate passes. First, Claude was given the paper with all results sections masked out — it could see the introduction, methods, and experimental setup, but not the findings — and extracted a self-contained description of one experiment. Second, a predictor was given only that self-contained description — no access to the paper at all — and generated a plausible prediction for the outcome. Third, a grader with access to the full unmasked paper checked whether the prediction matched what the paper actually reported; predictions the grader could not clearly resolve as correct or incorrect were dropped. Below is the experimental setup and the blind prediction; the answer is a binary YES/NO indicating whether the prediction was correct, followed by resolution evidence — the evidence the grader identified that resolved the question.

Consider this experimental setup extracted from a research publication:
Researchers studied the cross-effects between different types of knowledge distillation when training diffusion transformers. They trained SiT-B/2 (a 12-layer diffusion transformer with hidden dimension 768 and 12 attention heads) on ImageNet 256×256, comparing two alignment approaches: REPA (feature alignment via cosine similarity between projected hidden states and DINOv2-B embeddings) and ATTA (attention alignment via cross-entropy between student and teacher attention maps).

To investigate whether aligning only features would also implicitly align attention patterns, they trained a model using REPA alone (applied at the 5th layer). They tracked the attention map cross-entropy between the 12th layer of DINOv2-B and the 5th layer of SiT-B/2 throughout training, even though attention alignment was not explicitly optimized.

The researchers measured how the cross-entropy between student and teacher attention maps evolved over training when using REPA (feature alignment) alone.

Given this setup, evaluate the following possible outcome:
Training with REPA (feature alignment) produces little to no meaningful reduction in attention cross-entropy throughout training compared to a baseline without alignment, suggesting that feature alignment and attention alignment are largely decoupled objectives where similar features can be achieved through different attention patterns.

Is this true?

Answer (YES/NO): NO